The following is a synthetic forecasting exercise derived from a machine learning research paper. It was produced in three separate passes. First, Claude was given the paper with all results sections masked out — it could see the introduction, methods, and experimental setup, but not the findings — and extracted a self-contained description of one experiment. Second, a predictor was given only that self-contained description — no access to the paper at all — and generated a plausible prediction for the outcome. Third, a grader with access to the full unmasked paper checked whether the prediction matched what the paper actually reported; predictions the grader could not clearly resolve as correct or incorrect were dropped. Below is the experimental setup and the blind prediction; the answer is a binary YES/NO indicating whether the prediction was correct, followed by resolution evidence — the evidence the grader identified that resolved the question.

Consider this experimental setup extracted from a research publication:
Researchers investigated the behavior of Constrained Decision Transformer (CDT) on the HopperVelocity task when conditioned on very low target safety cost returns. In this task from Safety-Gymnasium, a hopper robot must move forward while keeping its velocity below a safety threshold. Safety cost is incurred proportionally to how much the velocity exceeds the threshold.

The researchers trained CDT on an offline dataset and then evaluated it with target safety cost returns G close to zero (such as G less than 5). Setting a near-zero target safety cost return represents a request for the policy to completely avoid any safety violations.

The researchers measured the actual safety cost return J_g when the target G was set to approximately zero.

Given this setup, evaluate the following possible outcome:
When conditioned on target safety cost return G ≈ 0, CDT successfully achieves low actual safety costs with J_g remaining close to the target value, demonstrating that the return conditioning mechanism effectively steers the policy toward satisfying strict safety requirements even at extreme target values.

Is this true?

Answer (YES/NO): NO